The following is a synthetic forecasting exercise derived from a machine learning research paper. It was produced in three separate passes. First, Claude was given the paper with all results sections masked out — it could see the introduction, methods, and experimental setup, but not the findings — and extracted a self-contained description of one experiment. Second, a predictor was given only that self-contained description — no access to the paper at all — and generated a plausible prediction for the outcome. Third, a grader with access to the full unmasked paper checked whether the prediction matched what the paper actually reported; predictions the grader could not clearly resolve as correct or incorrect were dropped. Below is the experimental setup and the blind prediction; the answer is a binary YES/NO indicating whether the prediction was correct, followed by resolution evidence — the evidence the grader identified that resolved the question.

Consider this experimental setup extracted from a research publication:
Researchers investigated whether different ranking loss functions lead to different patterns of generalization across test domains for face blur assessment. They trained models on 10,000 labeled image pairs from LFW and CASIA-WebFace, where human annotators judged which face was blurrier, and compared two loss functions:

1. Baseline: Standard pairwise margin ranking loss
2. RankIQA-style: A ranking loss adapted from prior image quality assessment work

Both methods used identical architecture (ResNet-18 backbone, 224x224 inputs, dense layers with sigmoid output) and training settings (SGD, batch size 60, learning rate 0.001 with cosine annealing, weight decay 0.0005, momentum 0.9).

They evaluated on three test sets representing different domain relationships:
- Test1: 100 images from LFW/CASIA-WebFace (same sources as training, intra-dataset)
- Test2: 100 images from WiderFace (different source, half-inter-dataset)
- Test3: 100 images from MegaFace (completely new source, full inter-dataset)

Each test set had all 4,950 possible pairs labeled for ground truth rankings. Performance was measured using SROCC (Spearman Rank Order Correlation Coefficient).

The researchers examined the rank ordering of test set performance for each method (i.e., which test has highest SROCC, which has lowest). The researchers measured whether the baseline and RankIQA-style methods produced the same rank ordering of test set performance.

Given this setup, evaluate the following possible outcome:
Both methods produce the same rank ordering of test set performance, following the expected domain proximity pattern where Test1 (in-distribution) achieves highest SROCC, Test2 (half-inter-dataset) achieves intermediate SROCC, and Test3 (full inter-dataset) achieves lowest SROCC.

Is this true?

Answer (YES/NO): NO